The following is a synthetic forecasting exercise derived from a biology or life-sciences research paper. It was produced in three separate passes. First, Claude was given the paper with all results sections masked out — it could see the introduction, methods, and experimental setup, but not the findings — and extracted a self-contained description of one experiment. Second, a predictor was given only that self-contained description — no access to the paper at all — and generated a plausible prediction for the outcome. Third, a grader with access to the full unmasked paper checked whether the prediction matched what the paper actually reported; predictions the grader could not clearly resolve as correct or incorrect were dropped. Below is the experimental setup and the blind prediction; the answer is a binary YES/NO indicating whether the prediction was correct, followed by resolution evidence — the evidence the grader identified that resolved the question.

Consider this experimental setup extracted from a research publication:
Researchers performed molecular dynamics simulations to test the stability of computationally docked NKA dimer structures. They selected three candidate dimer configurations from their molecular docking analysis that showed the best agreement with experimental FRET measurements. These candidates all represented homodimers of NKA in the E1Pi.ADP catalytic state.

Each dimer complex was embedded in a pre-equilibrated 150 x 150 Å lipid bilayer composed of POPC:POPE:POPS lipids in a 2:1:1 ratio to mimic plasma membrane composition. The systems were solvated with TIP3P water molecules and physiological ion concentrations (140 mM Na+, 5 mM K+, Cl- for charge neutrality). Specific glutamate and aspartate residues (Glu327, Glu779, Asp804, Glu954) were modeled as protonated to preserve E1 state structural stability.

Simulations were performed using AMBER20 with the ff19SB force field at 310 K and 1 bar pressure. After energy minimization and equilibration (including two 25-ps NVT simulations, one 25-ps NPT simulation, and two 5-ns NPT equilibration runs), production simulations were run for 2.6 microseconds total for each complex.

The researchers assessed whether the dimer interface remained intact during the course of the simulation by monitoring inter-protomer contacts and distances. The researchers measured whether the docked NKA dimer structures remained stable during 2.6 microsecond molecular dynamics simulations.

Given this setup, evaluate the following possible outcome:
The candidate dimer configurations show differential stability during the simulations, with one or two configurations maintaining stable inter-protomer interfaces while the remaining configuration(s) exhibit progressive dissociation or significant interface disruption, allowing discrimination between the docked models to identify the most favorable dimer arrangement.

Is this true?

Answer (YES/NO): NO